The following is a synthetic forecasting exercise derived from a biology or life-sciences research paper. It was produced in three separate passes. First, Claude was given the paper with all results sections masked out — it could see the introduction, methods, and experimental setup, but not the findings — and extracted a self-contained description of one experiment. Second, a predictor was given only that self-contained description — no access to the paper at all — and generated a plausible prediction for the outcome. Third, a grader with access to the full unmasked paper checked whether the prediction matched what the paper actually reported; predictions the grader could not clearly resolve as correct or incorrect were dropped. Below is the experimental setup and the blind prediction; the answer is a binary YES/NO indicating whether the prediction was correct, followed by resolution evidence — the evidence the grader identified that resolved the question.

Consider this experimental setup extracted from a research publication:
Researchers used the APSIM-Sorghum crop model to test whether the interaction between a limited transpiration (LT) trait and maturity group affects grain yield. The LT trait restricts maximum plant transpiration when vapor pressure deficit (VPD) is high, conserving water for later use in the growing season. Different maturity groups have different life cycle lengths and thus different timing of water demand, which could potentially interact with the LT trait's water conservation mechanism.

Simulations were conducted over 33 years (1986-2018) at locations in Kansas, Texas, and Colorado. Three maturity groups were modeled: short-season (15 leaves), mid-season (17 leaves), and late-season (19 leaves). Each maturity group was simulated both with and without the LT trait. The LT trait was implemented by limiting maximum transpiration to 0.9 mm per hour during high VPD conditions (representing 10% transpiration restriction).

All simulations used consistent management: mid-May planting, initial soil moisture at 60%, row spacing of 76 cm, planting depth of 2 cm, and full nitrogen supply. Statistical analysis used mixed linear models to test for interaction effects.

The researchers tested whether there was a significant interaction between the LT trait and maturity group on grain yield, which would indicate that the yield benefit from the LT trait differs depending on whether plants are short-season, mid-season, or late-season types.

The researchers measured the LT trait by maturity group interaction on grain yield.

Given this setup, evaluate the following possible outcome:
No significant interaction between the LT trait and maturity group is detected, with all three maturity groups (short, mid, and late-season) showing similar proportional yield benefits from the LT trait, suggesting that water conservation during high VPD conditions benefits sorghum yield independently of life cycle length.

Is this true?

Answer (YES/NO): YES